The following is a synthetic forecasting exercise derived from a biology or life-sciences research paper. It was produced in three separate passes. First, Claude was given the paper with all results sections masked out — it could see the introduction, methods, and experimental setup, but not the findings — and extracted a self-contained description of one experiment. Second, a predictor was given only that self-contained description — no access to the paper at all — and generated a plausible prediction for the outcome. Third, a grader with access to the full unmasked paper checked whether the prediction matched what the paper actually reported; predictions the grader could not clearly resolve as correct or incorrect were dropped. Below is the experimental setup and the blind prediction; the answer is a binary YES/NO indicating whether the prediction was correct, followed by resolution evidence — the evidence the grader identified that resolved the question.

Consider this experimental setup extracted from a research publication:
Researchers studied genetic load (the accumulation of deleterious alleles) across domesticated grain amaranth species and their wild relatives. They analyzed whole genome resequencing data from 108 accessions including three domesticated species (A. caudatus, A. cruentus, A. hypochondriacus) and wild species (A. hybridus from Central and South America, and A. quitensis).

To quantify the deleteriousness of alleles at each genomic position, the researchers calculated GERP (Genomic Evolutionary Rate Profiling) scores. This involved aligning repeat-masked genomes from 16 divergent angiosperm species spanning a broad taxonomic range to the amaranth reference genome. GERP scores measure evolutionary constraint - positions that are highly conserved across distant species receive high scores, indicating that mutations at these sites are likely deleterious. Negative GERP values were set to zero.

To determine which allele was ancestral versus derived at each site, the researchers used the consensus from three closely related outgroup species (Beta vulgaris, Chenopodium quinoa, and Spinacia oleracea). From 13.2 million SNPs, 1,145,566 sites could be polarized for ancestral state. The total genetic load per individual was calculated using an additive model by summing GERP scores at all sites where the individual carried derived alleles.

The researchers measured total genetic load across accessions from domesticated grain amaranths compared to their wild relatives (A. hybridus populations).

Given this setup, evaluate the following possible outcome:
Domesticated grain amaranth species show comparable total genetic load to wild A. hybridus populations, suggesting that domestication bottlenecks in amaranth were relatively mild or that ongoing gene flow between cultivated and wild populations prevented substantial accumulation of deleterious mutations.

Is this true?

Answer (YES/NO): NO